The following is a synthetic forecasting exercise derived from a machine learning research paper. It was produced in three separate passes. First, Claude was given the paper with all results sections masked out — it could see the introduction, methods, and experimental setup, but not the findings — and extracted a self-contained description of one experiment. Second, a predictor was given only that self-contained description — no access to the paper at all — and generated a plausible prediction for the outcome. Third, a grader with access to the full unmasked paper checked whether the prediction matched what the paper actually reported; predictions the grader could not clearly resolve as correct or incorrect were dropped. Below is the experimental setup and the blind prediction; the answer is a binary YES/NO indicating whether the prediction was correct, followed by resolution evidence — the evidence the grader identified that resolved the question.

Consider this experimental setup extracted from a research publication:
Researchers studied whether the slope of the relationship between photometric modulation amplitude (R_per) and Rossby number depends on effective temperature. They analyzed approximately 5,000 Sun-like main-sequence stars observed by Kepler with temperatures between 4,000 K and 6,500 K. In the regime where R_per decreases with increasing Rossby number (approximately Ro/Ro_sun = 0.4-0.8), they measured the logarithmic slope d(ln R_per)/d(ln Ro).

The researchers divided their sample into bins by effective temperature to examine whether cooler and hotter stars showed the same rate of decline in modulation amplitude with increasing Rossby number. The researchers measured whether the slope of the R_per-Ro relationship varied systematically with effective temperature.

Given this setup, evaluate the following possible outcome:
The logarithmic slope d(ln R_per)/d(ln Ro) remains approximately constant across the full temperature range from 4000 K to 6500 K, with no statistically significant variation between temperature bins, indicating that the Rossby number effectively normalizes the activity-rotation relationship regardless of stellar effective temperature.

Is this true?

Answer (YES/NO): NO